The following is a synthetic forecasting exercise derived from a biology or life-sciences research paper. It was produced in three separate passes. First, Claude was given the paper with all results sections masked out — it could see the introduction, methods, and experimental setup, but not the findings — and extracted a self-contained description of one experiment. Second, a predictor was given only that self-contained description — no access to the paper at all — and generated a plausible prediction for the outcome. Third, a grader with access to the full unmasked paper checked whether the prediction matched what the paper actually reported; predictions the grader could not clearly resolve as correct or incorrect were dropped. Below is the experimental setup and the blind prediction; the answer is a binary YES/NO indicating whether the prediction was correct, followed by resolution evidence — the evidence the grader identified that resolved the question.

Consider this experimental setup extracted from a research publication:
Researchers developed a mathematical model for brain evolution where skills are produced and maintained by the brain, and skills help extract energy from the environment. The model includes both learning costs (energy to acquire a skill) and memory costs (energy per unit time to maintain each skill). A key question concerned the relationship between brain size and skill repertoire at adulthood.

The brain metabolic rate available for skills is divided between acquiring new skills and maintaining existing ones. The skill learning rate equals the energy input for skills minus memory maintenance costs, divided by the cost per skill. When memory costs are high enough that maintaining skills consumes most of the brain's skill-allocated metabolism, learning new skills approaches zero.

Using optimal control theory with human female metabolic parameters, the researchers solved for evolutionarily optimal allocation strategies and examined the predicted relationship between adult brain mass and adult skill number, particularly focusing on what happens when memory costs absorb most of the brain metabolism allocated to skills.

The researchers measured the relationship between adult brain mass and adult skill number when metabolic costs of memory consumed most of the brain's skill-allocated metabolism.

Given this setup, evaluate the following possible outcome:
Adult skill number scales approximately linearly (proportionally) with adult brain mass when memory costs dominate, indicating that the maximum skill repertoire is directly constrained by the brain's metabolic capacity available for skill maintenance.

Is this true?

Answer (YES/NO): YES